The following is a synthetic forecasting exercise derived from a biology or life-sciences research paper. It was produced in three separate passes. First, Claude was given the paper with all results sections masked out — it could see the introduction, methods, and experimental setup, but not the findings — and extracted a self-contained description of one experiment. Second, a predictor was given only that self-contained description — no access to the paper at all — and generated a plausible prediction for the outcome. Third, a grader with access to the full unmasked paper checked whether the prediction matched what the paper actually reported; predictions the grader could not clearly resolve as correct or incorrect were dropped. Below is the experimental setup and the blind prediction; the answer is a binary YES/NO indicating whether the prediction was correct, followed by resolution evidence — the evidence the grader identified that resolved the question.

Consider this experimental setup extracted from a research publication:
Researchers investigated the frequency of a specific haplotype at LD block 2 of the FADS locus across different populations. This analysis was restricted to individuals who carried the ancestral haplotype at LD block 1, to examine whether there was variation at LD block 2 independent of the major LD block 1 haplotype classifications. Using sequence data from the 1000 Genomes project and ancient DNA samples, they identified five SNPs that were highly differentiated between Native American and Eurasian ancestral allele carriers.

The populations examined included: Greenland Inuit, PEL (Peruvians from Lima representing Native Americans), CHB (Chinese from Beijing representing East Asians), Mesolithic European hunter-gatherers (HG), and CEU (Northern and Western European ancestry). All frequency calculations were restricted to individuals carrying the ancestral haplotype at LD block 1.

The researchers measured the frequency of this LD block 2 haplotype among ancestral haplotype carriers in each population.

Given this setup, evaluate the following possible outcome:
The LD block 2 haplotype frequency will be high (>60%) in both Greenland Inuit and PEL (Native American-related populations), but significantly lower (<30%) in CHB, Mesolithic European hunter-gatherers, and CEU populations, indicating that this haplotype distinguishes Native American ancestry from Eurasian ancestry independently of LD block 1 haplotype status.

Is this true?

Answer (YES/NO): NO